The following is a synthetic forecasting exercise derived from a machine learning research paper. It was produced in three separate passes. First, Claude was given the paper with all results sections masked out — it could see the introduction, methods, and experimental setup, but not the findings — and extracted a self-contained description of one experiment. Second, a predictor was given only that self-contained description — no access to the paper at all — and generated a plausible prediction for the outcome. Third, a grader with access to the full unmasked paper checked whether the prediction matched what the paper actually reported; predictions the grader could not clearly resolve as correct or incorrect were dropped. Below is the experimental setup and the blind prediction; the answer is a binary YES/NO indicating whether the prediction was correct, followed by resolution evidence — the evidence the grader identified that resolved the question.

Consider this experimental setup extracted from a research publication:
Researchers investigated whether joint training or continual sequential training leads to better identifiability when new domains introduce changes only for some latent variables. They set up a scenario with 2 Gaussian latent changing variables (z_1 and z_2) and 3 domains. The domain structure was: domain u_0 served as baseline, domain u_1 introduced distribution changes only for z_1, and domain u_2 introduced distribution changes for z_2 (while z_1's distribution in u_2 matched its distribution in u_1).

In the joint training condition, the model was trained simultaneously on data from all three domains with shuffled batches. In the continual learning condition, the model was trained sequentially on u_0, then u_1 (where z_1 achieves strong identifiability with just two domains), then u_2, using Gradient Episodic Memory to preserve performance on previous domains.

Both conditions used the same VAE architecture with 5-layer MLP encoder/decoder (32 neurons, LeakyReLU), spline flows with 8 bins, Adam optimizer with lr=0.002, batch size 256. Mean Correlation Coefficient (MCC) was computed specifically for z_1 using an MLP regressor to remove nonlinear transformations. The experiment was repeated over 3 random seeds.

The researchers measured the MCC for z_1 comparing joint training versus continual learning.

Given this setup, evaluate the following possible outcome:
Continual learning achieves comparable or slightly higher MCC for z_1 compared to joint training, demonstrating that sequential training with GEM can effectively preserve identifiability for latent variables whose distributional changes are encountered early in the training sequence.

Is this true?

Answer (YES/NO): NO